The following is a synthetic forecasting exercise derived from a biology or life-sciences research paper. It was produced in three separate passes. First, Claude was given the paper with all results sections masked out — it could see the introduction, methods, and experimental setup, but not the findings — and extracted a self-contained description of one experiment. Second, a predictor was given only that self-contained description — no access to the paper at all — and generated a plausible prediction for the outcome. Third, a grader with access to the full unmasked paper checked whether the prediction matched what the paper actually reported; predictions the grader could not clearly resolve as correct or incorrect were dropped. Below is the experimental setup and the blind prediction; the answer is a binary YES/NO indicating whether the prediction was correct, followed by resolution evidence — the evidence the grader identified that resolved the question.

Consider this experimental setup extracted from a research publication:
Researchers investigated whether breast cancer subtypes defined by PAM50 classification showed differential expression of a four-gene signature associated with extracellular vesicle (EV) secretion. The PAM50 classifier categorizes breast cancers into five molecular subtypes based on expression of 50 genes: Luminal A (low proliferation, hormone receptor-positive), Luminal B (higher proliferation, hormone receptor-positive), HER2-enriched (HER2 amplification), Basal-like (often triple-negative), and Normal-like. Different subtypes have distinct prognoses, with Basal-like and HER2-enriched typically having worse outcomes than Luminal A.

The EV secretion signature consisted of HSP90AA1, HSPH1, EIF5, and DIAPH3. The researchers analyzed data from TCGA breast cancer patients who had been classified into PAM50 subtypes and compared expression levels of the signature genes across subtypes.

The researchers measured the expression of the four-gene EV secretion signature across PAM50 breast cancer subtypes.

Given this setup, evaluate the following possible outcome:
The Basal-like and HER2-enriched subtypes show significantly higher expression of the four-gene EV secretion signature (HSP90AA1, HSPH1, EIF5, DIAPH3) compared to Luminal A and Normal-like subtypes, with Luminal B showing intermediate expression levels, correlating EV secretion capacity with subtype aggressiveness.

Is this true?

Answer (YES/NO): NO